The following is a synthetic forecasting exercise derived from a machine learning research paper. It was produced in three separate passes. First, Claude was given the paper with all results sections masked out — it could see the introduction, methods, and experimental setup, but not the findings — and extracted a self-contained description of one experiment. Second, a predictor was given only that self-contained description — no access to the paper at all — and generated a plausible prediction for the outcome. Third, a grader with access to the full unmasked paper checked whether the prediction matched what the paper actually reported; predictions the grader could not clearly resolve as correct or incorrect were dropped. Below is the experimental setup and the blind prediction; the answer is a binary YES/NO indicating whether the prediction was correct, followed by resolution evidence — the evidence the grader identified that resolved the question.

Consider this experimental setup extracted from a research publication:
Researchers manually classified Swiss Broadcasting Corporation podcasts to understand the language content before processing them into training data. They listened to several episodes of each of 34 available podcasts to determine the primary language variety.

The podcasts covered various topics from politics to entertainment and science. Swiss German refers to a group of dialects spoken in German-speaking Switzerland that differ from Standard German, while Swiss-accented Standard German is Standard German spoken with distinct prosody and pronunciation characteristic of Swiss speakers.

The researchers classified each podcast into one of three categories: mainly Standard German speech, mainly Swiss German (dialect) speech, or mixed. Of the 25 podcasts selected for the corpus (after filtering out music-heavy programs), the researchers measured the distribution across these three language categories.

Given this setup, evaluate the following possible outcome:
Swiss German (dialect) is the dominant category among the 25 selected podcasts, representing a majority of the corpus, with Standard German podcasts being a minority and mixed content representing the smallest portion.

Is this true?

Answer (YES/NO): NO